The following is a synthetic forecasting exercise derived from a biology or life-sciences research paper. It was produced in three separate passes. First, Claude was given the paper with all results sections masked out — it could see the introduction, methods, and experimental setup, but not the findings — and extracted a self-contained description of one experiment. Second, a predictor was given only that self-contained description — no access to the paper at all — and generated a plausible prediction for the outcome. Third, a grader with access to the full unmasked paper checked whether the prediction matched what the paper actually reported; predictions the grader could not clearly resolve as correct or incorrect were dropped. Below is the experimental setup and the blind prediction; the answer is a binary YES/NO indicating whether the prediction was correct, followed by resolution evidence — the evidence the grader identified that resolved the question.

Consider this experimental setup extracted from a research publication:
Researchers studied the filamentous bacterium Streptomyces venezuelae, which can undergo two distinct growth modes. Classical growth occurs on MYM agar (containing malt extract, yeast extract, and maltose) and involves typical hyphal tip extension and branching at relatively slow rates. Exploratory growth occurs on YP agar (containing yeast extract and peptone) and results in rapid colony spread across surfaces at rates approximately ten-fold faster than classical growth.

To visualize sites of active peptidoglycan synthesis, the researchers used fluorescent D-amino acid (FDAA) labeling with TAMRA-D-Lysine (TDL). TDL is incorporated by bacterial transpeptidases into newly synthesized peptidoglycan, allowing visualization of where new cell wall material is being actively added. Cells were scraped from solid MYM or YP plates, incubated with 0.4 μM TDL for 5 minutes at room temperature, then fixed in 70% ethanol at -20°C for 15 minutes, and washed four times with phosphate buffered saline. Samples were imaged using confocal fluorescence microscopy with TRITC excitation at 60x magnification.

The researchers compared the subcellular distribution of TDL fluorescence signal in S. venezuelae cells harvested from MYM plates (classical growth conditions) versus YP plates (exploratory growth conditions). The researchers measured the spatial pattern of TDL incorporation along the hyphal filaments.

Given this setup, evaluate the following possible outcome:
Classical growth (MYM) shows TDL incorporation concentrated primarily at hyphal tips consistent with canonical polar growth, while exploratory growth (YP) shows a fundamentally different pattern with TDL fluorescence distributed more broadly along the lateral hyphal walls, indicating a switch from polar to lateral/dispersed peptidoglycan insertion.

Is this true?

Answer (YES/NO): NO